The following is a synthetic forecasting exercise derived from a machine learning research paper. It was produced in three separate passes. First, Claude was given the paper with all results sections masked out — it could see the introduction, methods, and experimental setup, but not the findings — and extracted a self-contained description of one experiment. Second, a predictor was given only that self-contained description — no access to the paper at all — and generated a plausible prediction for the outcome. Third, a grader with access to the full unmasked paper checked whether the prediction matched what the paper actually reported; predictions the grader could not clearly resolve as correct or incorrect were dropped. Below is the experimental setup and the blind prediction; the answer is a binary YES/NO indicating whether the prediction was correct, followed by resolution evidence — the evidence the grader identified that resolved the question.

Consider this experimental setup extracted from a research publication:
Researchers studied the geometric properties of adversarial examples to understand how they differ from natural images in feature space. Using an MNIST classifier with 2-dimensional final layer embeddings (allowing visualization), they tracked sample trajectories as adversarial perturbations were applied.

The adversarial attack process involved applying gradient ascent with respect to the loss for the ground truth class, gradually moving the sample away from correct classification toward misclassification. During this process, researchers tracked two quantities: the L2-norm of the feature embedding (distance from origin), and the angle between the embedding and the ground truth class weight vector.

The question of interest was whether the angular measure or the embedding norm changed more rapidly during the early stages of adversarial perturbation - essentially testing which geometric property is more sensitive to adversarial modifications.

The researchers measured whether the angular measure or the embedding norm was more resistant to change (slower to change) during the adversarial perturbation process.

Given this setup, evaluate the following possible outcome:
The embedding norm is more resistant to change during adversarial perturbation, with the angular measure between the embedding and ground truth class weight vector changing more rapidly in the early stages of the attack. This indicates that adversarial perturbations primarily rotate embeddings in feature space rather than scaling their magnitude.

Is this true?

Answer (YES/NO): NO